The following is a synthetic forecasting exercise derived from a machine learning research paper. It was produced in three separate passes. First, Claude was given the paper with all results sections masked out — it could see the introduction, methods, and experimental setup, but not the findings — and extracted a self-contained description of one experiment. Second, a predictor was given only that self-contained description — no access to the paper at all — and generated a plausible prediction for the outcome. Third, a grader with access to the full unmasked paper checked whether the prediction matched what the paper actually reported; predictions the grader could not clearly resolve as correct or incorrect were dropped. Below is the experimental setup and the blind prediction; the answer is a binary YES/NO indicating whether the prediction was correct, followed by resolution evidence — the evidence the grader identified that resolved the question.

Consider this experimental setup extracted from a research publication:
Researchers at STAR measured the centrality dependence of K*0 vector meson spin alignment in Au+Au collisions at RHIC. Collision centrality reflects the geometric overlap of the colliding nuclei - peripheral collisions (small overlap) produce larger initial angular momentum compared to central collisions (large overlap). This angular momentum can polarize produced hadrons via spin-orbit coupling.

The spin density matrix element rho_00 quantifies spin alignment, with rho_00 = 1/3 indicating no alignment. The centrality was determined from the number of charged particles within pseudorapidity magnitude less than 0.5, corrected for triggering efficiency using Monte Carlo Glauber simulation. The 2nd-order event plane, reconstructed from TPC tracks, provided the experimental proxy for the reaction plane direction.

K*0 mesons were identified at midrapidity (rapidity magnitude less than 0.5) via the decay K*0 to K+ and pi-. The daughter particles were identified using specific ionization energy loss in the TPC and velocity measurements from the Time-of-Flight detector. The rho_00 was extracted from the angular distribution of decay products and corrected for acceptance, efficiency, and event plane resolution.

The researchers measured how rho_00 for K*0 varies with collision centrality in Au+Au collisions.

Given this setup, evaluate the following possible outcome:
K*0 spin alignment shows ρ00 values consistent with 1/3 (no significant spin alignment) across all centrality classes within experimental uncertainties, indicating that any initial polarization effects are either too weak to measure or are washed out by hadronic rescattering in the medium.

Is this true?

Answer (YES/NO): NO